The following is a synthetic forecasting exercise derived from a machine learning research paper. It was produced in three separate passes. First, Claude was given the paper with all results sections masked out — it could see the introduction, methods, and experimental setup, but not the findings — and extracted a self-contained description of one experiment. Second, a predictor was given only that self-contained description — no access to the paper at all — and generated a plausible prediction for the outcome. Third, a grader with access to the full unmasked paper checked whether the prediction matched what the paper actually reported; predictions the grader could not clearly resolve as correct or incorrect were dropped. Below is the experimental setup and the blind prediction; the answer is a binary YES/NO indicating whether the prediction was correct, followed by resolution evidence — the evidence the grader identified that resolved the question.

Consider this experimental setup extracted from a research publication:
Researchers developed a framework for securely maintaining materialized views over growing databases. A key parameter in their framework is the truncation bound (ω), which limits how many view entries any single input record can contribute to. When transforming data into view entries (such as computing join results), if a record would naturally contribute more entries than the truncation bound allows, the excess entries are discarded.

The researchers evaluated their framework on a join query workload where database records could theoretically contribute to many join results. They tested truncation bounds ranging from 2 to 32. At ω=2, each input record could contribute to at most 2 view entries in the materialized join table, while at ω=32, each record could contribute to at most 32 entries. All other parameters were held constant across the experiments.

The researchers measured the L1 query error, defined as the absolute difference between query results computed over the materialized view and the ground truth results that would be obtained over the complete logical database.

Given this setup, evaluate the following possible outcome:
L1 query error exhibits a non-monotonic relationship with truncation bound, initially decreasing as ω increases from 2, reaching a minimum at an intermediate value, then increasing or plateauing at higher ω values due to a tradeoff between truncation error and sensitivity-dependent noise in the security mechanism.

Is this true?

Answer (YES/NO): NO